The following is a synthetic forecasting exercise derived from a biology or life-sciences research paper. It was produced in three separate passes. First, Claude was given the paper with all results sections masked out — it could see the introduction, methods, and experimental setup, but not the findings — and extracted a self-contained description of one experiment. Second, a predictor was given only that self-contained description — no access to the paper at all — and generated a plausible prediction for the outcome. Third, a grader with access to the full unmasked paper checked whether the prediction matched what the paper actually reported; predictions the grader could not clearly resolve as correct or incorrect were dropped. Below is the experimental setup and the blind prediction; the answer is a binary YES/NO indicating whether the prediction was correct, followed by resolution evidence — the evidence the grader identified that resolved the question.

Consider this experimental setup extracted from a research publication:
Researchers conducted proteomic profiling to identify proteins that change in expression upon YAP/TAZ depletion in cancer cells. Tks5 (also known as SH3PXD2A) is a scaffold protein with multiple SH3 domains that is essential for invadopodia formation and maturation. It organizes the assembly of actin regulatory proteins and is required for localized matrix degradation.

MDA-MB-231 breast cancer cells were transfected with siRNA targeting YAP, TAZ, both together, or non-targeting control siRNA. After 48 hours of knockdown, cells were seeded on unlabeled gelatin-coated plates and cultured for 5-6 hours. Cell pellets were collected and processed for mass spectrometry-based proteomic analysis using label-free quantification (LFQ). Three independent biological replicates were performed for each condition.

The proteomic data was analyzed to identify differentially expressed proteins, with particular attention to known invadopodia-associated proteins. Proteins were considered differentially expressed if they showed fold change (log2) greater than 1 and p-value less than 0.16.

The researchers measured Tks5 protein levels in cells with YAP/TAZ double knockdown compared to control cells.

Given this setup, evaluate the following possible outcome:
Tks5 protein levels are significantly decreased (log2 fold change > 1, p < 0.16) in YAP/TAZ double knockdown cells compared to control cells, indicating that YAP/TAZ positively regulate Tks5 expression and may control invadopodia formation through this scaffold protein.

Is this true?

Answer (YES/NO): NO